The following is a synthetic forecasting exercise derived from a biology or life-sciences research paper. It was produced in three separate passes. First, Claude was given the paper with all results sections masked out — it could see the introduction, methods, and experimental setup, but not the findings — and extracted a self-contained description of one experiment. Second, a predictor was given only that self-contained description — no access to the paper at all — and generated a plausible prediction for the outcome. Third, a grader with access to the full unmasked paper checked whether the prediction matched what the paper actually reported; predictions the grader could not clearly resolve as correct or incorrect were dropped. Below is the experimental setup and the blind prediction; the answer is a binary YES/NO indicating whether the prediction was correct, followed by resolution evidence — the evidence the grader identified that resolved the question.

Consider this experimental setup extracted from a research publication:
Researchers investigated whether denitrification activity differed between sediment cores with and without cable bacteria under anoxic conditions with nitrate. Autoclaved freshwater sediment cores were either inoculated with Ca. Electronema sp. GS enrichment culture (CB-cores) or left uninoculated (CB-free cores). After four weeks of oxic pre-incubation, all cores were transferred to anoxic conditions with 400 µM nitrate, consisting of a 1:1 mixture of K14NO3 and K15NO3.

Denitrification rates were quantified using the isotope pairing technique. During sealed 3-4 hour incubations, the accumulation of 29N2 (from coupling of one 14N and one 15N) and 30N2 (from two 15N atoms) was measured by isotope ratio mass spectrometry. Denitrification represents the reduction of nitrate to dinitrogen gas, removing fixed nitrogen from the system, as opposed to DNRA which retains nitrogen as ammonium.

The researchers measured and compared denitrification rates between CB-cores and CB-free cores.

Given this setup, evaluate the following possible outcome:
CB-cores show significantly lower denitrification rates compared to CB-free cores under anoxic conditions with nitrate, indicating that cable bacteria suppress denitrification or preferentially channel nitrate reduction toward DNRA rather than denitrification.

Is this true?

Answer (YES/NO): NO